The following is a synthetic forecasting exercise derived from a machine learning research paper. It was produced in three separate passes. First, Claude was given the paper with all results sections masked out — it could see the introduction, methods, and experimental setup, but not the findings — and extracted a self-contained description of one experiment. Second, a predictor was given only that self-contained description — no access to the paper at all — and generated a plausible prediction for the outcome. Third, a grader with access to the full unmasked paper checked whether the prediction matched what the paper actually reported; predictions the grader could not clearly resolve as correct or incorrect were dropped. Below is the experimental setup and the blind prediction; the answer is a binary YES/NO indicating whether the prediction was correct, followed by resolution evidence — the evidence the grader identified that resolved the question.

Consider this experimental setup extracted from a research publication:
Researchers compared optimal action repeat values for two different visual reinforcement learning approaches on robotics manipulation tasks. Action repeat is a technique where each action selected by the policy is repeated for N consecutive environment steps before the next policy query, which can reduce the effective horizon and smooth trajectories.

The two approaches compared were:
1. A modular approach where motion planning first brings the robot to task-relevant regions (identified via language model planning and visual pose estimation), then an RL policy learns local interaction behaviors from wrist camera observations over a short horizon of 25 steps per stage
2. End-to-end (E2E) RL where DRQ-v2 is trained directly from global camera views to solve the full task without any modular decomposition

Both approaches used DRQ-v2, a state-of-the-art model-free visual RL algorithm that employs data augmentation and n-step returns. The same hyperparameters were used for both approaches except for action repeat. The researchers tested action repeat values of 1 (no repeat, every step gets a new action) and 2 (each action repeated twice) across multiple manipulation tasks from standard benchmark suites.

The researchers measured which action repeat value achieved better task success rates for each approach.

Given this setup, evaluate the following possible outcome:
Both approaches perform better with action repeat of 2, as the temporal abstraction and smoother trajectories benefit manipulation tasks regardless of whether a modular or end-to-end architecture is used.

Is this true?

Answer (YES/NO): NO